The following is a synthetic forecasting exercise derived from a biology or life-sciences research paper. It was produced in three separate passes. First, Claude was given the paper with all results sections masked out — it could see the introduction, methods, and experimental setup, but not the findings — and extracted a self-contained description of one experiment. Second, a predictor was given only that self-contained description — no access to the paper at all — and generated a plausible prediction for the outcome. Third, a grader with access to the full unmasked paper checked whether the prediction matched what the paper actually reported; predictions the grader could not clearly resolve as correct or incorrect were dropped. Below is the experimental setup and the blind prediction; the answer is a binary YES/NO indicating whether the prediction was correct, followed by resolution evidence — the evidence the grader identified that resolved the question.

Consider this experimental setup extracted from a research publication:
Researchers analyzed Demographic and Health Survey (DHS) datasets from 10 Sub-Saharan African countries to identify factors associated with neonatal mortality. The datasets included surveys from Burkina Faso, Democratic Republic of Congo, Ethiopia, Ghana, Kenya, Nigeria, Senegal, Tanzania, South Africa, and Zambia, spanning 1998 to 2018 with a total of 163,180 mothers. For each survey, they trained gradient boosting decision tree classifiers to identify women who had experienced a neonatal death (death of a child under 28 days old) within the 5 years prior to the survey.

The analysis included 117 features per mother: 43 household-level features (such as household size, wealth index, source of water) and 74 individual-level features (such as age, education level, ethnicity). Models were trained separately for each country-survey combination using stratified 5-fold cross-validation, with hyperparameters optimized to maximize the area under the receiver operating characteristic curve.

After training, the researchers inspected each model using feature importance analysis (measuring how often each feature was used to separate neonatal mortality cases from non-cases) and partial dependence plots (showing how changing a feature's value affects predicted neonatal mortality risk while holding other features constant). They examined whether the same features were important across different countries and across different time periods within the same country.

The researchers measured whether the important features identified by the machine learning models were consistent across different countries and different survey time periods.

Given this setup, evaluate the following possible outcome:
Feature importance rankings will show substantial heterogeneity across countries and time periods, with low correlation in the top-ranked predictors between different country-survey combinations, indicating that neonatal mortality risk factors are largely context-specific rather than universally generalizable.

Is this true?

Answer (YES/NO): NO